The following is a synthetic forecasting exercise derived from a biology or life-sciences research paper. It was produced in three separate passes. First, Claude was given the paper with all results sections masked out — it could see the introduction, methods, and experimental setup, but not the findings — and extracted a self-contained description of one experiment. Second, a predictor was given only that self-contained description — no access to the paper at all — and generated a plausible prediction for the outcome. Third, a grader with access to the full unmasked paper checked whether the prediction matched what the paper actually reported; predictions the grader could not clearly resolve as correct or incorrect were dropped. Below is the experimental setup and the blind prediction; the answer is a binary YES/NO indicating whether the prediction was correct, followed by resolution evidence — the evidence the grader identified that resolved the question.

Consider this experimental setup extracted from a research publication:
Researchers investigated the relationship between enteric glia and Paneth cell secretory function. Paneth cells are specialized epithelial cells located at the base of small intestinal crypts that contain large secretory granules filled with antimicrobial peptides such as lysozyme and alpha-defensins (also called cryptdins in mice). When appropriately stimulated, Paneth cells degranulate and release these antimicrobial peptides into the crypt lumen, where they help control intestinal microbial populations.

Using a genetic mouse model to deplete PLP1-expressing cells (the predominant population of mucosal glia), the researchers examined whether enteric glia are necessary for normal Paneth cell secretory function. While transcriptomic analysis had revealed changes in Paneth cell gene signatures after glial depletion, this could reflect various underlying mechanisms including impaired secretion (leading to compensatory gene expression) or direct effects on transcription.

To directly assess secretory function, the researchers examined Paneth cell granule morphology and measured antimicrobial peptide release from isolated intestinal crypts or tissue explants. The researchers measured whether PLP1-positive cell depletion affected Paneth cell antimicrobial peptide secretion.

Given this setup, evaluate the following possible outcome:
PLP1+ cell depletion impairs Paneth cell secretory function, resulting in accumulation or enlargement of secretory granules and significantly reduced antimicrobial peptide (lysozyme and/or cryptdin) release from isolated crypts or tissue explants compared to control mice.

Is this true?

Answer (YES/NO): YES